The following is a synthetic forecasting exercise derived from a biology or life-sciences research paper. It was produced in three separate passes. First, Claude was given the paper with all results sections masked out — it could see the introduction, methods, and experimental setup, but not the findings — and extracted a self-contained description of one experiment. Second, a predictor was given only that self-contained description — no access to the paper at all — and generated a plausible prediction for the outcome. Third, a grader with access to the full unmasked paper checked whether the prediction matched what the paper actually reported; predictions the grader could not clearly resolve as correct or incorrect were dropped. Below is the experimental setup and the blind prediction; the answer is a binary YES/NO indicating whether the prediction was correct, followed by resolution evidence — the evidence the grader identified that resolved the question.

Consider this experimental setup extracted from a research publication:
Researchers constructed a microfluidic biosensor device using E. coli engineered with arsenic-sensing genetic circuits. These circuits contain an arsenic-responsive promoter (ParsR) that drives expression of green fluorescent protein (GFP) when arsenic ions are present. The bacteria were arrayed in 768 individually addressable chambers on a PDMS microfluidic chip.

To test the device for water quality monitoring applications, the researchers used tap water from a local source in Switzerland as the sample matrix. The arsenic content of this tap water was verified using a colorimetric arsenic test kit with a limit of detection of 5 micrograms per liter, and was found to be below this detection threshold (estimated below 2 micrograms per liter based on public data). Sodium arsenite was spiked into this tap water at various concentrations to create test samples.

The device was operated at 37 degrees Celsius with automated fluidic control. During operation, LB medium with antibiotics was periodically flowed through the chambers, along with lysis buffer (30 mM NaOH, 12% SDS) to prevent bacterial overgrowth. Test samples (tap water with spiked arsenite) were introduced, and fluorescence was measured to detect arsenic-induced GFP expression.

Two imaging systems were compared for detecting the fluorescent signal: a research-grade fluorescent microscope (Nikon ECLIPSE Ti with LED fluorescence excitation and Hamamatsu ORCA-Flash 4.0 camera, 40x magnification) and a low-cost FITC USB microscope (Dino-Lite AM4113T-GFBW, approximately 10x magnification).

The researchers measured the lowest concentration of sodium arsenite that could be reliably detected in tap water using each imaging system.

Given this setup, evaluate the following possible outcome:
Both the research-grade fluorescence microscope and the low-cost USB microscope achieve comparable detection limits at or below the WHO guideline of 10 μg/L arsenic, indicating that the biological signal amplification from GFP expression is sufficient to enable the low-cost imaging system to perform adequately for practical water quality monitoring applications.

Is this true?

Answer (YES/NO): NO